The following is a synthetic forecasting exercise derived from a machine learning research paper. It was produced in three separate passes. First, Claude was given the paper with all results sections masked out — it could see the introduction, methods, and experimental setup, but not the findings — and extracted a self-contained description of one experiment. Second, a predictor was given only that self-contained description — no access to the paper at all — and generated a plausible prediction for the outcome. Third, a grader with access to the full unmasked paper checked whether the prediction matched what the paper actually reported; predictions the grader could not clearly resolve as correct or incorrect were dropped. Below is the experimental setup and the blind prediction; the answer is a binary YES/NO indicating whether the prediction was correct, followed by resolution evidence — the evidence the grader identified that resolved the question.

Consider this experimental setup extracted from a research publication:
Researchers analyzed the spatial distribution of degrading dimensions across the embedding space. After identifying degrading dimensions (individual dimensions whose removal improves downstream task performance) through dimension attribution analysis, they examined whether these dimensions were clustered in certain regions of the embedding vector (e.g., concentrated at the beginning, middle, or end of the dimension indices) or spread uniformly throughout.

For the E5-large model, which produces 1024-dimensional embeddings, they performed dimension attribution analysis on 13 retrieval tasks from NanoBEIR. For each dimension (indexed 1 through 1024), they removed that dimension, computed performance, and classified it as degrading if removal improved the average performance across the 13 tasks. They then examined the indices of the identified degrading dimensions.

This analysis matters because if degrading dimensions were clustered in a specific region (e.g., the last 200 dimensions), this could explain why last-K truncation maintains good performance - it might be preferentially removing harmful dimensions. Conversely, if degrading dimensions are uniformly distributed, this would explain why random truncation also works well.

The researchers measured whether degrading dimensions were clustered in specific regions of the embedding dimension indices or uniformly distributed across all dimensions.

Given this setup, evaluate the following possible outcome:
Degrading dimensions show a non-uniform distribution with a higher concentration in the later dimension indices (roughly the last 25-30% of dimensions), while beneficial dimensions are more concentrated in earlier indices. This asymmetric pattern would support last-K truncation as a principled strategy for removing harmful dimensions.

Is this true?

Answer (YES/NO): NO